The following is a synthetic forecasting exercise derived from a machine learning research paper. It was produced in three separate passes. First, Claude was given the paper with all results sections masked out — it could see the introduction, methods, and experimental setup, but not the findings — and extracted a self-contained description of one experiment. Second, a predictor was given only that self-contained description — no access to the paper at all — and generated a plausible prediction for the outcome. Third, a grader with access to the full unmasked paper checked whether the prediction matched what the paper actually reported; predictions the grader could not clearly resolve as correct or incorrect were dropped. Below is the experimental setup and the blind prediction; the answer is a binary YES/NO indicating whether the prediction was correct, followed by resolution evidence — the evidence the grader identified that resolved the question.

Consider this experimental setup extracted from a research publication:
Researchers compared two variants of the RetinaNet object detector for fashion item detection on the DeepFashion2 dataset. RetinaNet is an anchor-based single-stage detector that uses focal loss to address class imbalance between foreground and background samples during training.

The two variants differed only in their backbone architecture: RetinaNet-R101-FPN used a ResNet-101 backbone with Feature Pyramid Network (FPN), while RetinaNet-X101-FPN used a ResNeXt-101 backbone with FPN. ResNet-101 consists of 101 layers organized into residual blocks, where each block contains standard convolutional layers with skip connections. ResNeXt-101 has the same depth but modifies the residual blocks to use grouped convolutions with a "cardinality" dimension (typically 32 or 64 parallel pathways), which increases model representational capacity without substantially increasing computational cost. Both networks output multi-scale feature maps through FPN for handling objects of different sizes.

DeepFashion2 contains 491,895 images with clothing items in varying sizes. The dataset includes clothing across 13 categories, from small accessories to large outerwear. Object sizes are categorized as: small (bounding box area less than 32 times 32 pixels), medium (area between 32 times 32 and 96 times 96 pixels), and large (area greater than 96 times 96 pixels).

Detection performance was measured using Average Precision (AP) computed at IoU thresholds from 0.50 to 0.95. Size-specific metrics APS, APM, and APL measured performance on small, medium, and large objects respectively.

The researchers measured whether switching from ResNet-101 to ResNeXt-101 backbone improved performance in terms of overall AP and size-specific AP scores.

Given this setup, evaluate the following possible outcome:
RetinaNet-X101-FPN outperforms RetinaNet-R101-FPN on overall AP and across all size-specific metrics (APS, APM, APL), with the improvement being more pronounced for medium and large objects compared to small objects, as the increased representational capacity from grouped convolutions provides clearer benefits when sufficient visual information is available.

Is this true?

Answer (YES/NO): NO